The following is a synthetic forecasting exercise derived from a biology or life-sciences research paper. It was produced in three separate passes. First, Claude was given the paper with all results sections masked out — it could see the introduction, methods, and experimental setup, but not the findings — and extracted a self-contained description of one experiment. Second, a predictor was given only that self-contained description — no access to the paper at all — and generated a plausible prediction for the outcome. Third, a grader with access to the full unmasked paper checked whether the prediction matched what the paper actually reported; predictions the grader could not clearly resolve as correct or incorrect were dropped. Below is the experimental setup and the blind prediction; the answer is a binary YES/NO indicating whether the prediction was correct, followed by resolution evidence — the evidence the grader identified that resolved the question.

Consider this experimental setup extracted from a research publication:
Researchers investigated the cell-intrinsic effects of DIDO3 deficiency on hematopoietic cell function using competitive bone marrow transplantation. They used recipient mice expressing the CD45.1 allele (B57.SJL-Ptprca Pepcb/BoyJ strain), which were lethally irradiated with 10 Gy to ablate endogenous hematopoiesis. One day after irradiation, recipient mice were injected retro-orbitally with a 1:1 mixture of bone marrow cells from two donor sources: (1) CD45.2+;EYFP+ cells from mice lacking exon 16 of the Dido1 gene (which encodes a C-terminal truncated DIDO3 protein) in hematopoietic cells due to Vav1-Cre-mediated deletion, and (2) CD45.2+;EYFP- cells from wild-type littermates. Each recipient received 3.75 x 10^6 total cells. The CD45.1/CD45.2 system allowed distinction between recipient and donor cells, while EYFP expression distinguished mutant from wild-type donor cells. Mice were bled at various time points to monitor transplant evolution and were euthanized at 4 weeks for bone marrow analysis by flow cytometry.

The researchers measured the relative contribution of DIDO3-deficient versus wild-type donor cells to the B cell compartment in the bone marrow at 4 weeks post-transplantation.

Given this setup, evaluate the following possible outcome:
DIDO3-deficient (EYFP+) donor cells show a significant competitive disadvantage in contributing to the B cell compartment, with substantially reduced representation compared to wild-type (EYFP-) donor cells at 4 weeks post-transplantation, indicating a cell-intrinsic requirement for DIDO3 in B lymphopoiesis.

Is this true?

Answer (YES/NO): YES